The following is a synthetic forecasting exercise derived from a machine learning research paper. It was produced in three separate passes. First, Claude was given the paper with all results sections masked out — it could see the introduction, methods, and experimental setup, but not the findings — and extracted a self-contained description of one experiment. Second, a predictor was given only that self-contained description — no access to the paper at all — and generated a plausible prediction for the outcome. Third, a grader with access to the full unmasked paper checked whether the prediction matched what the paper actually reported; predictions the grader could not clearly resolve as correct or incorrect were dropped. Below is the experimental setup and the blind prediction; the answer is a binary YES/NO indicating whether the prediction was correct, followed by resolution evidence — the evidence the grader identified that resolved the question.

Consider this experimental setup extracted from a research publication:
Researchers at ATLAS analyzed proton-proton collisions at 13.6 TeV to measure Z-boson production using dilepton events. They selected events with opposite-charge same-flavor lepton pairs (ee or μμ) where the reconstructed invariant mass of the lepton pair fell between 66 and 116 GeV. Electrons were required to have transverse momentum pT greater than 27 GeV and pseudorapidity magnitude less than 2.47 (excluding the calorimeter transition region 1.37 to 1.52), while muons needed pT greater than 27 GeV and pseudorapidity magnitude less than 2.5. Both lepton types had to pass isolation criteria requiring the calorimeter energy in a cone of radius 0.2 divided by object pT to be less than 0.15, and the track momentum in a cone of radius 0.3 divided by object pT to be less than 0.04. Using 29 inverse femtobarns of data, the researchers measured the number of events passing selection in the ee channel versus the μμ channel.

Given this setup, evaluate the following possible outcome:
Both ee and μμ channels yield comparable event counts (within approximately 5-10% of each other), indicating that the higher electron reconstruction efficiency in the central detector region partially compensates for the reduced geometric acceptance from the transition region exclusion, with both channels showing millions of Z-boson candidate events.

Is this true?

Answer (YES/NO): NO